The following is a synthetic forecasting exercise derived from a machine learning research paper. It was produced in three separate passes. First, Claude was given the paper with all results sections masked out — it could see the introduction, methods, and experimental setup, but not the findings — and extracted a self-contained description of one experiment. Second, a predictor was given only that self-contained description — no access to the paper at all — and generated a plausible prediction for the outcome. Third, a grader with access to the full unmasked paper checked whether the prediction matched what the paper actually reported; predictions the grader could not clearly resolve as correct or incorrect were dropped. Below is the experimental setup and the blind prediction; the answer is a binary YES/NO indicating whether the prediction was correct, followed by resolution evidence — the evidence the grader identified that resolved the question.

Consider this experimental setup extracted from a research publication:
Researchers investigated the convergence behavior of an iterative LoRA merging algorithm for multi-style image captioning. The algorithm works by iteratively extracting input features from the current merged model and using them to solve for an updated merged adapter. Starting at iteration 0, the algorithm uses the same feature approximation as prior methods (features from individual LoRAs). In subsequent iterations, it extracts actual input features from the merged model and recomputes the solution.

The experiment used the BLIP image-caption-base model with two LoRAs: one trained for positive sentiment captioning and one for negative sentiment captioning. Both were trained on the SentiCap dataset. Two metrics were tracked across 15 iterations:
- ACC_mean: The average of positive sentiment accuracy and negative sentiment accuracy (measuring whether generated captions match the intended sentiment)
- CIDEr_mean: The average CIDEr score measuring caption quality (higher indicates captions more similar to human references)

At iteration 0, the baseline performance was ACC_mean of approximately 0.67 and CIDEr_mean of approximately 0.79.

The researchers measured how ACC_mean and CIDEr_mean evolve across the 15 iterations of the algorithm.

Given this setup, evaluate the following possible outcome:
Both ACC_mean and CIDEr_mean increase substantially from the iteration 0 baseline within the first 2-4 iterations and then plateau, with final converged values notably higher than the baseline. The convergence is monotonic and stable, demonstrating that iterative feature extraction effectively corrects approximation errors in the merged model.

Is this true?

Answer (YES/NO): NO